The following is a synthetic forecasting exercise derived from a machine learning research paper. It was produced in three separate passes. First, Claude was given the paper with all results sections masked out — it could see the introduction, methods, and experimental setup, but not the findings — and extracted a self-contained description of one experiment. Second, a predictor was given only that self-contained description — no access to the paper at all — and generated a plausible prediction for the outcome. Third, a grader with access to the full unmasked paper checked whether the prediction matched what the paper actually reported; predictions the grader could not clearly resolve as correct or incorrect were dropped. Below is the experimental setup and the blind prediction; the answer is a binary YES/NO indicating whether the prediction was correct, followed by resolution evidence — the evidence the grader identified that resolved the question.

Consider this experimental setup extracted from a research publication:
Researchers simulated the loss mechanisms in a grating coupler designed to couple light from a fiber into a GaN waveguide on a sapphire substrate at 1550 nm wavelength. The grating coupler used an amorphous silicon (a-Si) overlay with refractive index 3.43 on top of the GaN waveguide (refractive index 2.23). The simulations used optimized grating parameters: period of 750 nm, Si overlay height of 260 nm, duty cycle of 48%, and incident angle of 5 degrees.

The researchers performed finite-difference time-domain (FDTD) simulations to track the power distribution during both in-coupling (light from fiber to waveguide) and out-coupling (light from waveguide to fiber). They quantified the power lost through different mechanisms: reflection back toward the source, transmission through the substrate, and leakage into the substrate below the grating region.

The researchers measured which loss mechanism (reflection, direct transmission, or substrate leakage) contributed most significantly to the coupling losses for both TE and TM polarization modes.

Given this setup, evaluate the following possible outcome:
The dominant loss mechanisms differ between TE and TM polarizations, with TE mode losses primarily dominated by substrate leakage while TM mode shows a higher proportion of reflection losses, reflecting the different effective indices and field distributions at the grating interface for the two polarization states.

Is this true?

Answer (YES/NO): NO